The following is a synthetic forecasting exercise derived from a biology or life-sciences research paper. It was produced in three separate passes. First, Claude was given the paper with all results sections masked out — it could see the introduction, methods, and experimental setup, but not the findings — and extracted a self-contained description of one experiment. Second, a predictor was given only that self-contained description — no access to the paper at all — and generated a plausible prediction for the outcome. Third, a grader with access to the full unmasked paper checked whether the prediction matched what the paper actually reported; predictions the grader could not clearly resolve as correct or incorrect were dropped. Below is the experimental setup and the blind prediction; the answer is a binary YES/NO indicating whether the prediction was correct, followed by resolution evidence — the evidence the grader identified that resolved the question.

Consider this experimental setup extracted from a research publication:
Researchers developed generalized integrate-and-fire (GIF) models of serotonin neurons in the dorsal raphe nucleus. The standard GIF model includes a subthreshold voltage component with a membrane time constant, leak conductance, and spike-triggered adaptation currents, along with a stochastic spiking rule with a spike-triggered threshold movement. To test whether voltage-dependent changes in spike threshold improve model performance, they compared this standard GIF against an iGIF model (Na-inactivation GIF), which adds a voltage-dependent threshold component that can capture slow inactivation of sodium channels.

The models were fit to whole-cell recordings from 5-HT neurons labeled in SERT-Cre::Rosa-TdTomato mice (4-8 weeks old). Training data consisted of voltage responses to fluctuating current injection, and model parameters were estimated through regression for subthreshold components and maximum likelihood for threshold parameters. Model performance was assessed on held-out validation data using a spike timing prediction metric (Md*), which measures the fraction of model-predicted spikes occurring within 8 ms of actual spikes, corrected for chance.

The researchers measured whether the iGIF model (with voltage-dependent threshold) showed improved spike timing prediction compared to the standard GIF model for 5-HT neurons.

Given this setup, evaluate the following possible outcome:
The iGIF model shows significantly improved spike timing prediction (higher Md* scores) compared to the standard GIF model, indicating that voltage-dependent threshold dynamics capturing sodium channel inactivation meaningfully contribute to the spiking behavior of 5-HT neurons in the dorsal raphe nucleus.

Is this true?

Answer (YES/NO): NO